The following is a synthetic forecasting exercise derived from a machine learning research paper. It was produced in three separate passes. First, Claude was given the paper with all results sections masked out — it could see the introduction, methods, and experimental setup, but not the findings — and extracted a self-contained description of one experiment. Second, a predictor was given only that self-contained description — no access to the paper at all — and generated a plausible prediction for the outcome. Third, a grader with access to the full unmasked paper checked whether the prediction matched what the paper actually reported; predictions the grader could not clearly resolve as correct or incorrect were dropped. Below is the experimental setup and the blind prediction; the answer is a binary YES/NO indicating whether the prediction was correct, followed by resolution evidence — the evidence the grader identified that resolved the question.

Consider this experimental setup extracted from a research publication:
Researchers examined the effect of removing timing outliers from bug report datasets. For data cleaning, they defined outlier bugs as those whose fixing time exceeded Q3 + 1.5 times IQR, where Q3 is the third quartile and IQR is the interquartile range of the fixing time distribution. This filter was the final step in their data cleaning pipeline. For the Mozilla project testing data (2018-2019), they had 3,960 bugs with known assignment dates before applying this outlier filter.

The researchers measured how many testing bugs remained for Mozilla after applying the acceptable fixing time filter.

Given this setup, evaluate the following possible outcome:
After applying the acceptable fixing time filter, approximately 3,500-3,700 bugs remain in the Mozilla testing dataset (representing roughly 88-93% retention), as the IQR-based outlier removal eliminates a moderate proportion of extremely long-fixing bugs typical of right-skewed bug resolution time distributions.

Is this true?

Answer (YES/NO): NO